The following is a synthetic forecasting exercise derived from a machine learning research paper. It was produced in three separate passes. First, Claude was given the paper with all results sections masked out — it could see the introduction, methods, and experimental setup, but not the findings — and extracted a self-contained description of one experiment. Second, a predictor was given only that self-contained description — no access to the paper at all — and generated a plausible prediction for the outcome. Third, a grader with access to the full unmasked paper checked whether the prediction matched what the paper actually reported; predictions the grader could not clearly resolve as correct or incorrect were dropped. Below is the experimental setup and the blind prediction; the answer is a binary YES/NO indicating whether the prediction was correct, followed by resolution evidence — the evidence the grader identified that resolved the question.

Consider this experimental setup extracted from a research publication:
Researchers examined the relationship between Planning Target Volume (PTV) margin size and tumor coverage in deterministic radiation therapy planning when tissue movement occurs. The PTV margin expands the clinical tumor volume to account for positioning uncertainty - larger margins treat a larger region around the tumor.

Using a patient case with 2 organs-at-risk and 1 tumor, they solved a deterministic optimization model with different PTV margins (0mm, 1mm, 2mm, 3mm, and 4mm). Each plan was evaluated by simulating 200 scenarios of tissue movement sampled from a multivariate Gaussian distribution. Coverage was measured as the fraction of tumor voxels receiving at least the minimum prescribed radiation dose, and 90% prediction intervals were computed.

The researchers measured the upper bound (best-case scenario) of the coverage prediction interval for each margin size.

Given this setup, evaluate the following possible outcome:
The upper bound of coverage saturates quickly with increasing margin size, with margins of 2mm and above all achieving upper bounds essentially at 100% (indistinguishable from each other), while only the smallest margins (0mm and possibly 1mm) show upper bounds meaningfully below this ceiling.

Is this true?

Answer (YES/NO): NO